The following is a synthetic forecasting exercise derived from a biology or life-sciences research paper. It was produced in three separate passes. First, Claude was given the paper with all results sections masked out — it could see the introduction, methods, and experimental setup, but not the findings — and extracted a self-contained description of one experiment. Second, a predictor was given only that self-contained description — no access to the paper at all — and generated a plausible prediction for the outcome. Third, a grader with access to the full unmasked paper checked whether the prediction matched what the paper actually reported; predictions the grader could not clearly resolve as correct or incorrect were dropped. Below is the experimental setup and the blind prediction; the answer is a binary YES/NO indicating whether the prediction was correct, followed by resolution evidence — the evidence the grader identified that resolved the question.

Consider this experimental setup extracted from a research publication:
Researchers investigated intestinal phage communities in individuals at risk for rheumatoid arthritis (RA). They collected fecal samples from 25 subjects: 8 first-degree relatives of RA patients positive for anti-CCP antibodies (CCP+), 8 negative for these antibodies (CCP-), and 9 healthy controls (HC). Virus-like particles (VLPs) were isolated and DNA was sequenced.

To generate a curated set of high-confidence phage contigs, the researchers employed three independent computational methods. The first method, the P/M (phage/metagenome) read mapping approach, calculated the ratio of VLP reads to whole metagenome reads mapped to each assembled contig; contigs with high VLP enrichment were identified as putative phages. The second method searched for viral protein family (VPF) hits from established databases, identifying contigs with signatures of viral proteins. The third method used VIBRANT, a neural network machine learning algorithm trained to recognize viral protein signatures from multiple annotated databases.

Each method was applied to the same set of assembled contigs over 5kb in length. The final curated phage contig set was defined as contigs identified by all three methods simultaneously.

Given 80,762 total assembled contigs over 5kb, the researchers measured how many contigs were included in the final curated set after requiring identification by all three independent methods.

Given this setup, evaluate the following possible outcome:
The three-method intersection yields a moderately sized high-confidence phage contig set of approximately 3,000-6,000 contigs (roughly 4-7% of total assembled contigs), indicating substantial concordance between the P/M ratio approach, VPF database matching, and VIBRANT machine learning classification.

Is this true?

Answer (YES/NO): NO